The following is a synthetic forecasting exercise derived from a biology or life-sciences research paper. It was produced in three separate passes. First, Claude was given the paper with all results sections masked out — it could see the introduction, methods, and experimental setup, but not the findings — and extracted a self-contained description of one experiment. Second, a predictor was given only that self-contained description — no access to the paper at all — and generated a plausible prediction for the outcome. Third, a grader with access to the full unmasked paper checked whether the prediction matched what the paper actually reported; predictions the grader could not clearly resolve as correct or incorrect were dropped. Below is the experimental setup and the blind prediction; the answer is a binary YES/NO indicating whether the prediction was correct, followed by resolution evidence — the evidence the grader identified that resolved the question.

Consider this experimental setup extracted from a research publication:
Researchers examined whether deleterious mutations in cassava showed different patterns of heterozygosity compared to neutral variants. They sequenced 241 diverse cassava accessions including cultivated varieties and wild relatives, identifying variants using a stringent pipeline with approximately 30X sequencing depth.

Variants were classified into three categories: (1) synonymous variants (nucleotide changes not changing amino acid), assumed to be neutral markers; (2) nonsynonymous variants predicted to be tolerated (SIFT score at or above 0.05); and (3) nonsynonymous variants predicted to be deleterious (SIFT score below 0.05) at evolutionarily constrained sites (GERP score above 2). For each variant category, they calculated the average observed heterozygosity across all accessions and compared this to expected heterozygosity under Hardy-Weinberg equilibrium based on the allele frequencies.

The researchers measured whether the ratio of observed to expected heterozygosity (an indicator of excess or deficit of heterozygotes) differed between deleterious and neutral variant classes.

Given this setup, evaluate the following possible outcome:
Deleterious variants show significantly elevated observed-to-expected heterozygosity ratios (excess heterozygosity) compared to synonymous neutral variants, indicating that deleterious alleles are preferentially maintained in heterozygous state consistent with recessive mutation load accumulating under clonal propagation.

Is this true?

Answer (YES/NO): YES